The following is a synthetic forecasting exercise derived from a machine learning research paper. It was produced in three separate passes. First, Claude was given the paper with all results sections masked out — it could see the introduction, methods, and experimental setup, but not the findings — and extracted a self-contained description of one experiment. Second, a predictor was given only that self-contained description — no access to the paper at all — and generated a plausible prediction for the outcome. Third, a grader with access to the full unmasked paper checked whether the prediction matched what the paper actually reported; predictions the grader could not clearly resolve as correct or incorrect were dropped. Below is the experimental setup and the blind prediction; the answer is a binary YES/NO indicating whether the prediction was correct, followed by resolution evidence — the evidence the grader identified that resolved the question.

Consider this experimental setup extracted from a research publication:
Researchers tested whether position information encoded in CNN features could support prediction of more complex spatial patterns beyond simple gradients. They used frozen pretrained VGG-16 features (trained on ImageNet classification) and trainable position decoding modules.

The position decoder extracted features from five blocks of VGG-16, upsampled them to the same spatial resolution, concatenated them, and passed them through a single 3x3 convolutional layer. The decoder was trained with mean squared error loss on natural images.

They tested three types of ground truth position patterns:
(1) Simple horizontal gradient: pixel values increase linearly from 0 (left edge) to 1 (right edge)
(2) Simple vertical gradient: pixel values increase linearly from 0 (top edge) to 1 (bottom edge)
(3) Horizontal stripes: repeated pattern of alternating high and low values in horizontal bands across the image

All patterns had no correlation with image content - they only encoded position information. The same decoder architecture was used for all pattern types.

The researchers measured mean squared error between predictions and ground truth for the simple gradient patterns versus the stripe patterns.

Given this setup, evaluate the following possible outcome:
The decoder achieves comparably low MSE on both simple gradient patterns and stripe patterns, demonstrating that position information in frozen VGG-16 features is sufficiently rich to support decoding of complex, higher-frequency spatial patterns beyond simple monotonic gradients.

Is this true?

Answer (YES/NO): NO